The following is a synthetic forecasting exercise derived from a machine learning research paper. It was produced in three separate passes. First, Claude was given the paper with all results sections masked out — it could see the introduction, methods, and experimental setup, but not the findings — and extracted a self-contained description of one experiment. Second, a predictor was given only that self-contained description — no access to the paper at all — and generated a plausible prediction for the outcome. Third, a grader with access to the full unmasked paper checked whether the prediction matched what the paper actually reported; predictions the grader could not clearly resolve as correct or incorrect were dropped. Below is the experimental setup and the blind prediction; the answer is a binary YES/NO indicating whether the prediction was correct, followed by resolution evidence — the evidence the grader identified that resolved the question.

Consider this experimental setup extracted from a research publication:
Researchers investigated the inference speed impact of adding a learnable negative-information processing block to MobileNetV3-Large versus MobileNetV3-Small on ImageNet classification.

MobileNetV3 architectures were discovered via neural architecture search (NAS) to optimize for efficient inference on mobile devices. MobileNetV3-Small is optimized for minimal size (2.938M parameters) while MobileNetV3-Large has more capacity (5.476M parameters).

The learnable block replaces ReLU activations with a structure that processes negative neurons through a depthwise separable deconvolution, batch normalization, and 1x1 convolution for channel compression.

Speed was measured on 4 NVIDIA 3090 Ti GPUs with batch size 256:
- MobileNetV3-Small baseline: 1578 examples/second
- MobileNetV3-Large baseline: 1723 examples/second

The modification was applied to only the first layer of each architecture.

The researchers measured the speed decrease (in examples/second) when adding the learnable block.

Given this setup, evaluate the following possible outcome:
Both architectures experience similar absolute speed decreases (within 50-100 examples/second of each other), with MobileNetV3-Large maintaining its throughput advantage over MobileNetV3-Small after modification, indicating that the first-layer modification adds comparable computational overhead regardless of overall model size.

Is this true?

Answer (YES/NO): NO